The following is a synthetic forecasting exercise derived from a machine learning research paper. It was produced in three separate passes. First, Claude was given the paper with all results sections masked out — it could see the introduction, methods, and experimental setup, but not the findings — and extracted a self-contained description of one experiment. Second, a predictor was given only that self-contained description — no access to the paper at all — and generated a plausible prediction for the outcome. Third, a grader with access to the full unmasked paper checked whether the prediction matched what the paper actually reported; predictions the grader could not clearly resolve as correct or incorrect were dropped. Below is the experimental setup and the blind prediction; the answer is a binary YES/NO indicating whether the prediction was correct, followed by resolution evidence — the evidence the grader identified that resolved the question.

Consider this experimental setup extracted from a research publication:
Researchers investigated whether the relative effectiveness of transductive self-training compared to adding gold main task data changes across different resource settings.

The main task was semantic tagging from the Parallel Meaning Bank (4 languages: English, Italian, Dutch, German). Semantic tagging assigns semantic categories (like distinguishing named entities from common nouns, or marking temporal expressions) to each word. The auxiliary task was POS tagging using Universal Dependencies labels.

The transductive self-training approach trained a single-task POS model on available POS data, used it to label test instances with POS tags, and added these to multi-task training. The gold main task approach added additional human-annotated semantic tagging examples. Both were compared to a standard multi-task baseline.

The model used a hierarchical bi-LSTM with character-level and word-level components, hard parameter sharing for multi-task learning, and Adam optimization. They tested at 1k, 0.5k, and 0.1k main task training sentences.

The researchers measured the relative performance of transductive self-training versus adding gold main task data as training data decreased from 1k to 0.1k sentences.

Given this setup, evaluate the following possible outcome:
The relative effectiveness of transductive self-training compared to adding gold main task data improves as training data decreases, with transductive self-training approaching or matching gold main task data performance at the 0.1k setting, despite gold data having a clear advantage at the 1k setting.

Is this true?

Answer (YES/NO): NO